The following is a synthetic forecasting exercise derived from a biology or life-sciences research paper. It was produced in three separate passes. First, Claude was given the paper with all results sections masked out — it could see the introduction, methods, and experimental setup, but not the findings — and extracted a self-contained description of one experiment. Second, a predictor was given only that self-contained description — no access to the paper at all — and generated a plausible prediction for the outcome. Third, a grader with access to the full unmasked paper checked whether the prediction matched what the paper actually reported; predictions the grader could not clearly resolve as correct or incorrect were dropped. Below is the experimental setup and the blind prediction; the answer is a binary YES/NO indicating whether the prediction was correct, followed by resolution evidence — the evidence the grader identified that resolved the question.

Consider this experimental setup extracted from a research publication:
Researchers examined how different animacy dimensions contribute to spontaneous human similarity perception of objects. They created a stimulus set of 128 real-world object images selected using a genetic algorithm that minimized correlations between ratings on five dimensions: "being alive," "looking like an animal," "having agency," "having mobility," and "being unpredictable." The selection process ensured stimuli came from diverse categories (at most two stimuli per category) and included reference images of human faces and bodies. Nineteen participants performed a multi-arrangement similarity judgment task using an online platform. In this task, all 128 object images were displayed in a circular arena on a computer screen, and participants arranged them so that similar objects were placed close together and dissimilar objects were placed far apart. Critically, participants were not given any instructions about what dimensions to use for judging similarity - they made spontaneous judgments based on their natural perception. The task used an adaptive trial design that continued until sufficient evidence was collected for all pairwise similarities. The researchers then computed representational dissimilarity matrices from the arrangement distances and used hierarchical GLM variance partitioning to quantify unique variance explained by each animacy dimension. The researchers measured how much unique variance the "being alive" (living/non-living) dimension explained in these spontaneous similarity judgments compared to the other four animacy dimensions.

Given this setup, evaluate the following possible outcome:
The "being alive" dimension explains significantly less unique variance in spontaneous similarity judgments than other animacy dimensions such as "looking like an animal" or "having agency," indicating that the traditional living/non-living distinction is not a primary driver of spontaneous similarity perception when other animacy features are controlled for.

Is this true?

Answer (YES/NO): NO